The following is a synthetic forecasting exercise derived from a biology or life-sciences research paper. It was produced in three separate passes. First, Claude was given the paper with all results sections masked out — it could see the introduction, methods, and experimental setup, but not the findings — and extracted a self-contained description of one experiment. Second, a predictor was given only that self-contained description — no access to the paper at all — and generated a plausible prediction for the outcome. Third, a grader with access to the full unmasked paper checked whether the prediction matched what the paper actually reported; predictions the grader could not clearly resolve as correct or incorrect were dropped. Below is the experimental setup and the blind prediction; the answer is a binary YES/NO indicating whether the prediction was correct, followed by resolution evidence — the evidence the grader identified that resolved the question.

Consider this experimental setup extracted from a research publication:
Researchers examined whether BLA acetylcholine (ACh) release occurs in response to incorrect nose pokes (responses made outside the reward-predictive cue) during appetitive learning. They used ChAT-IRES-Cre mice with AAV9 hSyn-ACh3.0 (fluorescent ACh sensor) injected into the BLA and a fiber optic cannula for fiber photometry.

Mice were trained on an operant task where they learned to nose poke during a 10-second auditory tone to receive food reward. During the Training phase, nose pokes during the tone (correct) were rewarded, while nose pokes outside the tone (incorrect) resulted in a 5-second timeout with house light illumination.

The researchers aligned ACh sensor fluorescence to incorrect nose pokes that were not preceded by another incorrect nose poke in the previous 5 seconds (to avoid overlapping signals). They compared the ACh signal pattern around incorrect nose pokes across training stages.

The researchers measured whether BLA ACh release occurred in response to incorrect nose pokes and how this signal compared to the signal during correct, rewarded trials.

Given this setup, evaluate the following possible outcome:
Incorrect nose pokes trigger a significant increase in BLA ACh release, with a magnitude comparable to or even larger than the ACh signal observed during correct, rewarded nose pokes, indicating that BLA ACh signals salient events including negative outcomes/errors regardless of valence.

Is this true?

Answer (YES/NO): NO